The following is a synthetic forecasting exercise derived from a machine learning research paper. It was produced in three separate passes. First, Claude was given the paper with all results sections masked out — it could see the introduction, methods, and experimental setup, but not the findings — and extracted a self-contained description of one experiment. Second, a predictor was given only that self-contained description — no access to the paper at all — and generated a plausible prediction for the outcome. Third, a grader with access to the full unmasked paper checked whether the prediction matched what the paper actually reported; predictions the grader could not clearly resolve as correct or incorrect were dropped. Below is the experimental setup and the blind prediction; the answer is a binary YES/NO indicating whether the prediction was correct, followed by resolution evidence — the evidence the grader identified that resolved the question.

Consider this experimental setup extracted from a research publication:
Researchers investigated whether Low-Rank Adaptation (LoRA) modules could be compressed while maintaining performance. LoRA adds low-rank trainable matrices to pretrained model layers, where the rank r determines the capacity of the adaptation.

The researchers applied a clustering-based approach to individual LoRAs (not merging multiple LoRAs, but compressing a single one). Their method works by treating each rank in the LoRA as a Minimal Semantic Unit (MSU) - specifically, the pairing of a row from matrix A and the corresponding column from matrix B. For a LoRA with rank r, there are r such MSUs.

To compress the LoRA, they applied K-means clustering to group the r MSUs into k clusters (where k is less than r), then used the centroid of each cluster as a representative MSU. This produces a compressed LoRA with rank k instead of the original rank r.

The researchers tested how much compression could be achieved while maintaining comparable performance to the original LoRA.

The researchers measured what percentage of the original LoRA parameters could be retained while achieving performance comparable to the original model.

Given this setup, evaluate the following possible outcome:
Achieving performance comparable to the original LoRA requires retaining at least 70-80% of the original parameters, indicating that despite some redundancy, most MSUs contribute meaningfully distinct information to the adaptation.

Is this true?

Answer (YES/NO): NO